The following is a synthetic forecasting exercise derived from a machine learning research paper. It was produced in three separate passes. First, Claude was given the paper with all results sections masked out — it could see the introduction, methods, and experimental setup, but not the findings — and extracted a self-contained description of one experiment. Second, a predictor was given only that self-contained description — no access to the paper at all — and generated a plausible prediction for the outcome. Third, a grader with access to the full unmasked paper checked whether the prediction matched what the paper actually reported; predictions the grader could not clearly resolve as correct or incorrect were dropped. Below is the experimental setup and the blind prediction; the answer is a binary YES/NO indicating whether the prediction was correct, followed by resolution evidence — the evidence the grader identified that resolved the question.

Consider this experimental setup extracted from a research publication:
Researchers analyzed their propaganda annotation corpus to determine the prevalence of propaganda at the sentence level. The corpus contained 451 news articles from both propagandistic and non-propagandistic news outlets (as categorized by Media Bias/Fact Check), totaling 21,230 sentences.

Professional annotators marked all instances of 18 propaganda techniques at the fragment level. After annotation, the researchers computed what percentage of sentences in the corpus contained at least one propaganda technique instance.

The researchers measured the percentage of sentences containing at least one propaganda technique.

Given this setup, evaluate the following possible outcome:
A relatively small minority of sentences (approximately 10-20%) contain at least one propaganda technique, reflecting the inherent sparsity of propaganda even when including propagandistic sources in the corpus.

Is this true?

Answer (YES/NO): NO